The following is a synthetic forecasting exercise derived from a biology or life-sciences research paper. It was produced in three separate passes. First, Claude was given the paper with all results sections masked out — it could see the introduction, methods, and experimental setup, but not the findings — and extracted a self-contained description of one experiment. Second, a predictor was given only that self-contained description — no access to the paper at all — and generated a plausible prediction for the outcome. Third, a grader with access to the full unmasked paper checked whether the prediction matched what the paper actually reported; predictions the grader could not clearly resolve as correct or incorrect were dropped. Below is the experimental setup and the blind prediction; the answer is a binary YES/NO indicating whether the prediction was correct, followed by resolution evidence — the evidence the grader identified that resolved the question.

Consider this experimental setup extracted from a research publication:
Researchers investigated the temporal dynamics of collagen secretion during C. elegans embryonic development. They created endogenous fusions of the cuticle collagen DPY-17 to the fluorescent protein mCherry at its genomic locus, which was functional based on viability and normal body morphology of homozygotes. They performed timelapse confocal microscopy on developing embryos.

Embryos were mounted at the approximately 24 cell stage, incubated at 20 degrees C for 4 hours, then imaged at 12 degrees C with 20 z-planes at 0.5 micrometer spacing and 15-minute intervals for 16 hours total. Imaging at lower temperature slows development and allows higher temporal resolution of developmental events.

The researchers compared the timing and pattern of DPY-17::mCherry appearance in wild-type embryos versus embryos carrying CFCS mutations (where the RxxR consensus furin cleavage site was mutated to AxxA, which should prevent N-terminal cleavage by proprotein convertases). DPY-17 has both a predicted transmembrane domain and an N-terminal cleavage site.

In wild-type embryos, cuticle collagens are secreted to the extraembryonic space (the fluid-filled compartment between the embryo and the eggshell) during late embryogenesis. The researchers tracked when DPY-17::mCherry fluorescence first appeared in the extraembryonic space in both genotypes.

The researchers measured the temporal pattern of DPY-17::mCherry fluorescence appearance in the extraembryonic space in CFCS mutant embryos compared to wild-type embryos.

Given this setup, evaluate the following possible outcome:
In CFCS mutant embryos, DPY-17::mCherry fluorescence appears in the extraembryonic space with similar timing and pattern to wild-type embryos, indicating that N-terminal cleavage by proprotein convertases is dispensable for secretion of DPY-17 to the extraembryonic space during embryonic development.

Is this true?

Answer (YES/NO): NO